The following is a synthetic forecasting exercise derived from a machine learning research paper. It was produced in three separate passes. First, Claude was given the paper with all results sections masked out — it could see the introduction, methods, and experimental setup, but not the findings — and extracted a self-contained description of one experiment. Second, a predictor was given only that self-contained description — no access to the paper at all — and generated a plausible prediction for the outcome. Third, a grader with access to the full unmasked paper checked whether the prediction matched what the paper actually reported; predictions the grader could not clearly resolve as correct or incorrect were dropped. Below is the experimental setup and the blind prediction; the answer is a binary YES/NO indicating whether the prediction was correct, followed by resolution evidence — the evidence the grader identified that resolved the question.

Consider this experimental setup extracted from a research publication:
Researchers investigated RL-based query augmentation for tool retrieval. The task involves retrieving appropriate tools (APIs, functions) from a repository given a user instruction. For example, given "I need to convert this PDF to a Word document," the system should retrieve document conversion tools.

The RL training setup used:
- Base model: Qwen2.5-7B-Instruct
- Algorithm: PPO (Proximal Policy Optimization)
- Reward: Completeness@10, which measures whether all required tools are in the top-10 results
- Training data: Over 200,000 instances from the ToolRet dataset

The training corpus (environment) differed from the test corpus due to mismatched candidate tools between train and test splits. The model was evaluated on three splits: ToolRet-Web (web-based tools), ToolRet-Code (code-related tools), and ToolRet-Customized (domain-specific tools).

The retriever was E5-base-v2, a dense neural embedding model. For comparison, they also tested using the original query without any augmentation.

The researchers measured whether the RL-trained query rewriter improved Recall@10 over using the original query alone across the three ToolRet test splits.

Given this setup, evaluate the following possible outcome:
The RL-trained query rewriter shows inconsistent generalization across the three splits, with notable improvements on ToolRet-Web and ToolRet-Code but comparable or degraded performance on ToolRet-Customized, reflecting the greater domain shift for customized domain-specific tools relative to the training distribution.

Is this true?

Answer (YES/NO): NO